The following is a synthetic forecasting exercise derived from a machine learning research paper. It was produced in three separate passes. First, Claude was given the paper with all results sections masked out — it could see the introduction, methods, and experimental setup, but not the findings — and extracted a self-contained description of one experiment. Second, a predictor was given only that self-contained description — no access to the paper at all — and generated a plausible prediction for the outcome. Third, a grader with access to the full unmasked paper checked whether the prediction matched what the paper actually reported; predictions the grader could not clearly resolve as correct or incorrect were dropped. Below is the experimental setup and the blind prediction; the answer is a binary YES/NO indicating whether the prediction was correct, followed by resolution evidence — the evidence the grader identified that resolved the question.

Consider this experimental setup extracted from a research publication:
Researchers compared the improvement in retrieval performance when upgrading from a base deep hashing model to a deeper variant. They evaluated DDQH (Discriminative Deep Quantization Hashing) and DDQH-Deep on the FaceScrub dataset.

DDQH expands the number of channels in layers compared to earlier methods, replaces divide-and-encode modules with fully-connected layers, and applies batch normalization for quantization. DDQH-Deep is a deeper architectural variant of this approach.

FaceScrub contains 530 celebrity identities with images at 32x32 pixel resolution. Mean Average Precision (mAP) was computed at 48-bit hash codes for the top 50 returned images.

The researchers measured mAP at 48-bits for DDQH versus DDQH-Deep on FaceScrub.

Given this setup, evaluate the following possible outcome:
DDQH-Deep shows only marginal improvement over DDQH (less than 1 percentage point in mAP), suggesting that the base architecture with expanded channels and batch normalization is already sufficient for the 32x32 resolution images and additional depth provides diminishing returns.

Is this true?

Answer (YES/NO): NO